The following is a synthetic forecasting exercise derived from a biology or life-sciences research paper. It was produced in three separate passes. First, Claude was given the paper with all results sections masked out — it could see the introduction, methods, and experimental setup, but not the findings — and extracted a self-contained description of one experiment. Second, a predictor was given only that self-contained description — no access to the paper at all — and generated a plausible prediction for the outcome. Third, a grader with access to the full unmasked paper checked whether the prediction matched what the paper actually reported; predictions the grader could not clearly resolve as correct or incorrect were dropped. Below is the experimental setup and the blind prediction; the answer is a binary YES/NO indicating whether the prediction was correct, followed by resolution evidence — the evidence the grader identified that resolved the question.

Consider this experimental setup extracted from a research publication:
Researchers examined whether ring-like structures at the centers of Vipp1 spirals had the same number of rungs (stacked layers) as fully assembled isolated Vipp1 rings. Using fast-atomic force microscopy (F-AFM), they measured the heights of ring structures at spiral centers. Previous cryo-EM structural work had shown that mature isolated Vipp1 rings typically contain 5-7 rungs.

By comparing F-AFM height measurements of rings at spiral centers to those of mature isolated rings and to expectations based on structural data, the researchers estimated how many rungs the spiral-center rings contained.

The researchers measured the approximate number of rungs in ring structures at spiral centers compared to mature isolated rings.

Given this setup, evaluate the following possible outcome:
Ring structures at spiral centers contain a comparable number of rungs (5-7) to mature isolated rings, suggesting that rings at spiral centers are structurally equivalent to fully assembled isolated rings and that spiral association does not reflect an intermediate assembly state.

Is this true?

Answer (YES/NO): NO